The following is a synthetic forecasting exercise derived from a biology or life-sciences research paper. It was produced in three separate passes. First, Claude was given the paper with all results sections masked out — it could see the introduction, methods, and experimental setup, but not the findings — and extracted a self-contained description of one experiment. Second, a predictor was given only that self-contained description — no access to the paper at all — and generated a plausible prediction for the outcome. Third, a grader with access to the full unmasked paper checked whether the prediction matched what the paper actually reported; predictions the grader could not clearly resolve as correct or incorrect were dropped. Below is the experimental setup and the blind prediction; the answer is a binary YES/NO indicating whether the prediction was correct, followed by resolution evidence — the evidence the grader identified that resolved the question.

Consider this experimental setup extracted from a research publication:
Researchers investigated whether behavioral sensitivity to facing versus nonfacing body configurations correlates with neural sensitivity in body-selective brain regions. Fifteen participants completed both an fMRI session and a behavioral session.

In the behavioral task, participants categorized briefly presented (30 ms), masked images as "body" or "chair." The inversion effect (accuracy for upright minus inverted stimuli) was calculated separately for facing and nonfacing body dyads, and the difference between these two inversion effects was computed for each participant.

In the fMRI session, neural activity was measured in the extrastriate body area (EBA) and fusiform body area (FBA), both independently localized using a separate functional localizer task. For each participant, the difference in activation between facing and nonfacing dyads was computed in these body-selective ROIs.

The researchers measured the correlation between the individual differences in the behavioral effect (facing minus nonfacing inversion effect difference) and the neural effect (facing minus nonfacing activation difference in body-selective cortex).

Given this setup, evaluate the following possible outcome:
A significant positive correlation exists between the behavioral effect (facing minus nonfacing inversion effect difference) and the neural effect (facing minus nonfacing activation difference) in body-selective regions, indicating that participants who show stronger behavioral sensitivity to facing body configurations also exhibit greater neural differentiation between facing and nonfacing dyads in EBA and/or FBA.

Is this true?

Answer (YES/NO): NO